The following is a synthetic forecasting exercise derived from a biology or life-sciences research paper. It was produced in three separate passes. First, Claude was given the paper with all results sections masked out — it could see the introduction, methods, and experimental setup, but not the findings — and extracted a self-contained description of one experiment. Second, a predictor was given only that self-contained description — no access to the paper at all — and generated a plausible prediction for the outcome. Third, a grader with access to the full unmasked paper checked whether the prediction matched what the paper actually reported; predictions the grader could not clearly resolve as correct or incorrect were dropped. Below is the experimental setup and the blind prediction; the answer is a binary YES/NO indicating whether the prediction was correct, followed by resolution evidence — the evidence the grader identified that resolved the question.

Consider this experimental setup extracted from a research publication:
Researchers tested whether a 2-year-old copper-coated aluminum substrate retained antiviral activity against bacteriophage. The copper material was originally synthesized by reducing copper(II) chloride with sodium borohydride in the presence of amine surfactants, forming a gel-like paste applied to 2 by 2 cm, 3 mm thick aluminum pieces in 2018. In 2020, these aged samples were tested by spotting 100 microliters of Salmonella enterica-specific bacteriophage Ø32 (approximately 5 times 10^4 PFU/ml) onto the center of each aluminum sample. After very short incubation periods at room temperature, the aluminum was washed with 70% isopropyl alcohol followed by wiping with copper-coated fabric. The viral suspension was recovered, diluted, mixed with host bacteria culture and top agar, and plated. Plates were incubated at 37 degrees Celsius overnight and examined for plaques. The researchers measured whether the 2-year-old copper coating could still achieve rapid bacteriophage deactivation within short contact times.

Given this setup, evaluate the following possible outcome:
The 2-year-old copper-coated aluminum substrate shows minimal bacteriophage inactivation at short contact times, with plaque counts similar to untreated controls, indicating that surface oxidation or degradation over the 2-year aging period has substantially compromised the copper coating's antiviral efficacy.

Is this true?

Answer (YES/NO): NO